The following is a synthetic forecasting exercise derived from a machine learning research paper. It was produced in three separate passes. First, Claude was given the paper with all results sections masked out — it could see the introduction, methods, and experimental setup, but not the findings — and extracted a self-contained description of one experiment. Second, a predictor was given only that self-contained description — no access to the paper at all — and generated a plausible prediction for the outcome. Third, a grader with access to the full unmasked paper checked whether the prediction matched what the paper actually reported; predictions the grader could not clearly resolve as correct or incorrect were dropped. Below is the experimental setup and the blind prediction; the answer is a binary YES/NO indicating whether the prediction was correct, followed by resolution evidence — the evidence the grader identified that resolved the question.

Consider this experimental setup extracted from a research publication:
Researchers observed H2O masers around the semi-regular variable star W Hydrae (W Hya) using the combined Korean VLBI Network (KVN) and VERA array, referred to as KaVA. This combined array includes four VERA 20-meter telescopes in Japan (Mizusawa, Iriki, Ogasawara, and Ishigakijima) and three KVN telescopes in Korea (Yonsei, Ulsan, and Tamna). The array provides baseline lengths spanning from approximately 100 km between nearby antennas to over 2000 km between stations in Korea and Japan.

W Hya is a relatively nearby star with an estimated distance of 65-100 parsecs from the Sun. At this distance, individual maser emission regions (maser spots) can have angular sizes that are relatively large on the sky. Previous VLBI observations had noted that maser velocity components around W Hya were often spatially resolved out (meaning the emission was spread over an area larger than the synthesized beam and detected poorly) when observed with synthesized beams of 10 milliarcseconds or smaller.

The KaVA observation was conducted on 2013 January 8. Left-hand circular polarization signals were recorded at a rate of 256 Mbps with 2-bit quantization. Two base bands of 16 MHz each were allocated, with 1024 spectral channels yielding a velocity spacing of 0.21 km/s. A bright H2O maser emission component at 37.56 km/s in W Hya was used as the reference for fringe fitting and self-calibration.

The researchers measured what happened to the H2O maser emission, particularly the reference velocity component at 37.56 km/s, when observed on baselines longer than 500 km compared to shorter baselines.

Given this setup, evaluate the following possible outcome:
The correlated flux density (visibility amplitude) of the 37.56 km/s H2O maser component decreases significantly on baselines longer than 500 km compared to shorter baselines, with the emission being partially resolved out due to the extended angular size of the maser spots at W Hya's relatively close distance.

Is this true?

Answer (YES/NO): YES